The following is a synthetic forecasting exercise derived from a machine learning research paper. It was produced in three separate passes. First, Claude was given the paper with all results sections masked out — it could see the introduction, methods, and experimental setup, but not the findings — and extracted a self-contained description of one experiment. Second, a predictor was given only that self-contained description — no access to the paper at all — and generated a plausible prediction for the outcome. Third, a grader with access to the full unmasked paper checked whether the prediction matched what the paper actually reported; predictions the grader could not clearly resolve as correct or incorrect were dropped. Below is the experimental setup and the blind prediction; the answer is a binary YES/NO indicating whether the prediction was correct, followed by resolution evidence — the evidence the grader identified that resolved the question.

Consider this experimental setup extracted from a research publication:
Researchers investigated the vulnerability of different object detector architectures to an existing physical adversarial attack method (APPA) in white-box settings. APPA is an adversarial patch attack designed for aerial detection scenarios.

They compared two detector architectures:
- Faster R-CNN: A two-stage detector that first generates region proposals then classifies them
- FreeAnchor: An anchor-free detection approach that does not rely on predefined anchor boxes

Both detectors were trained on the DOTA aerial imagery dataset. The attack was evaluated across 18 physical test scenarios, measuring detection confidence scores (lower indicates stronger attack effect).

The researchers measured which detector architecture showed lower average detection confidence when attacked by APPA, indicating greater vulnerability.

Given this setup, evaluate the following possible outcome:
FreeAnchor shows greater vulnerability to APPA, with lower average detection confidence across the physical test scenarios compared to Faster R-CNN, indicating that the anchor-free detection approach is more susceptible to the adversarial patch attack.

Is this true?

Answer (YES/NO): NO